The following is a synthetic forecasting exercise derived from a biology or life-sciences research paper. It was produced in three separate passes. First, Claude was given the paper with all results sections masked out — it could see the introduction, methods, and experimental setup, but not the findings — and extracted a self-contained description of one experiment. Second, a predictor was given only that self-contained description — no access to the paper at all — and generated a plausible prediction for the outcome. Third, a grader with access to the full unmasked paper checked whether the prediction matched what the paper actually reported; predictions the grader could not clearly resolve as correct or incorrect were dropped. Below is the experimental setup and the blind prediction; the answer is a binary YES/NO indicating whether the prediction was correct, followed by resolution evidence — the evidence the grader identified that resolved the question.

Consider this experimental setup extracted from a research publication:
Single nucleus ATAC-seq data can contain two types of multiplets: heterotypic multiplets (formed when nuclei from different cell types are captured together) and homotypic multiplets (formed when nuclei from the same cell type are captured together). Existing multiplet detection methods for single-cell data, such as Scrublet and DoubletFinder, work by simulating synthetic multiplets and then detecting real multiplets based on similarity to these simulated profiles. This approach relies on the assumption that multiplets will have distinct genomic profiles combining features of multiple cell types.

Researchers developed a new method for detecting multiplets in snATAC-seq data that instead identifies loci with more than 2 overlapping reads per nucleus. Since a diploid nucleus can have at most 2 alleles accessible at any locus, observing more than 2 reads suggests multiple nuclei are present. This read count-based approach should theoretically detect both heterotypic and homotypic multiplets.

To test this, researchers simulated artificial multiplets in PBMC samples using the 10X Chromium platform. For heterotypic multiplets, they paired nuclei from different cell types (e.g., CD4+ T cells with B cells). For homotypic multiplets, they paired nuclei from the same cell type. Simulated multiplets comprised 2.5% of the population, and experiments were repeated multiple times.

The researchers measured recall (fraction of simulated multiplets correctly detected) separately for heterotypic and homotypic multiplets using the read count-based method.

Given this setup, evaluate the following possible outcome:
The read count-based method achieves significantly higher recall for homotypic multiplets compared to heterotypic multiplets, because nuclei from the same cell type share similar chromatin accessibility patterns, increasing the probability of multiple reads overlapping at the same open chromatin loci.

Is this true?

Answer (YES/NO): NO